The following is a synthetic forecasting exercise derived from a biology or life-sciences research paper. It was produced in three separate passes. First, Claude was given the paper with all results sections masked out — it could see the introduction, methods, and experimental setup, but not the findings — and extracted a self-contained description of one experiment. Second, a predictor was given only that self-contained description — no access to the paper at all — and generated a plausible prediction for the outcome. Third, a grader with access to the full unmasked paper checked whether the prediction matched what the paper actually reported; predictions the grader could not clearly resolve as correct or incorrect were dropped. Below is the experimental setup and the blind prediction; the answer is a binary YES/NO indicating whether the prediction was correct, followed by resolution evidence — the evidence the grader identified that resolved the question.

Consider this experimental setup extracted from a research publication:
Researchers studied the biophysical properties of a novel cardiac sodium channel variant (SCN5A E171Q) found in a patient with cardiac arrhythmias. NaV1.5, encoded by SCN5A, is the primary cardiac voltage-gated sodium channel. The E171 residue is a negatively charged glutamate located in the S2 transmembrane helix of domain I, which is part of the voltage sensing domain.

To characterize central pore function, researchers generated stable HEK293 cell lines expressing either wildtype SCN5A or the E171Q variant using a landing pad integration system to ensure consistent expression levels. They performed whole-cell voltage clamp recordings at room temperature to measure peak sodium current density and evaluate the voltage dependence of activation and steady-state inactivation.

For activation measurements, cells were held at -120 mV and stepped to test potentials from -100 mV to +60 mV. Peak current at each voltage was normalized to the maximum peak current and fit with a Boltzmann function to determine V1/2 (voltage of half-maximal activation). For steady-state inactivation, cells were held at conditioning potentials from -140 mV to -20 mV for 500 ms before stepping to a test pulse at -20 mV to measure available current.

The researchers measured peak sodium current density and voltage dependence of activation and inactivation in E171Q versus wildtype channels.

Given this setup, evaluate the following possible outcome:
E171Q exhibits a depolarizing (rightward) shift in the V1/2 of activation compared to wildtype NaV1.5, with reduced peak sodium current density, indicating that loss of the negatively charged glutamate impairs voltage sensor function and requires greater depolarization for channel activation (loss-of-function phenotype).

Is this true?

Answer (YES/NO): YES